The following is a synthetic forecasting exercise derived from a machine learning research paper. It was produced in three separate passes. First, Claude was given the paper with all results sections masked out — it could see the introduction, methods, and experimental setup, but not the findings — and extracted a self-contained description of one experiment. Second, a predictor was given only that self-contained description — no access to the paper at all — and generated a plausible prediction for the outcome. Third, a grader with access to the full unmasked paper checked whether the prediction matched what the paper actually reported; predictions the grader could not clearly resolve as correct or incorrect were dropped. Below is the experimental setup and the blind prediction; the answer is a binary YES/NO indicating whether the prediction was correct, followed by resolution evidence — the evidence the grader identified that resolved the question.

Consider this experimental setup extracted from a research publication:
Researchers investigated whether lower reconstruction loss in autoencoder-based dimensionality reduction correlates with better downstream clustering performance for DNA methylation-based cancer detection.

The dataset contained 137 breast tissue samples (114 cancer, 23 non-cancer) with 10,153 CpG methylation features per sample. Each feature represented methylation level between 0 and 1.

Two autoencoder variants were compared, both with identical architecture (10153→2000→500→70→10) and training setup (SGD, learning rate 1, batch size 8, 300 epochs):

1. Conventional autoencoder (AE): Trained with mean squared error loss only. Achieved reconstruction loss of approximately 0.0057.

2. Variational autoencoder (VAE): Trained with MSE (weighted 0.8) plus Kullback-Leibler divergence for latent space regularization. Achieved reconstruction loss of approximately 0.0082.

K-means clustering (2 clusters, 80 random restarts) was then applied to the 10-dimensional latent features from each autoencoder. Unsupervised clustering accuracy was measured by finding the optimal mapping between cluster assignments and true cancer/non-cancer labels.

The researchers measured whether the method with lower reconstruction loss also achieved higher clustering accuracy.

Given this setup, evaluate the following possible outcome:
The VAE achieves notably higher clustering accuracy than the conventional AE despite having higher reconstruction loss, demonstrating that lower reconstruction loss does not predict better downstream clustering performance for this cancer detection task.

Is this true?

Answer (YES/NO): NO